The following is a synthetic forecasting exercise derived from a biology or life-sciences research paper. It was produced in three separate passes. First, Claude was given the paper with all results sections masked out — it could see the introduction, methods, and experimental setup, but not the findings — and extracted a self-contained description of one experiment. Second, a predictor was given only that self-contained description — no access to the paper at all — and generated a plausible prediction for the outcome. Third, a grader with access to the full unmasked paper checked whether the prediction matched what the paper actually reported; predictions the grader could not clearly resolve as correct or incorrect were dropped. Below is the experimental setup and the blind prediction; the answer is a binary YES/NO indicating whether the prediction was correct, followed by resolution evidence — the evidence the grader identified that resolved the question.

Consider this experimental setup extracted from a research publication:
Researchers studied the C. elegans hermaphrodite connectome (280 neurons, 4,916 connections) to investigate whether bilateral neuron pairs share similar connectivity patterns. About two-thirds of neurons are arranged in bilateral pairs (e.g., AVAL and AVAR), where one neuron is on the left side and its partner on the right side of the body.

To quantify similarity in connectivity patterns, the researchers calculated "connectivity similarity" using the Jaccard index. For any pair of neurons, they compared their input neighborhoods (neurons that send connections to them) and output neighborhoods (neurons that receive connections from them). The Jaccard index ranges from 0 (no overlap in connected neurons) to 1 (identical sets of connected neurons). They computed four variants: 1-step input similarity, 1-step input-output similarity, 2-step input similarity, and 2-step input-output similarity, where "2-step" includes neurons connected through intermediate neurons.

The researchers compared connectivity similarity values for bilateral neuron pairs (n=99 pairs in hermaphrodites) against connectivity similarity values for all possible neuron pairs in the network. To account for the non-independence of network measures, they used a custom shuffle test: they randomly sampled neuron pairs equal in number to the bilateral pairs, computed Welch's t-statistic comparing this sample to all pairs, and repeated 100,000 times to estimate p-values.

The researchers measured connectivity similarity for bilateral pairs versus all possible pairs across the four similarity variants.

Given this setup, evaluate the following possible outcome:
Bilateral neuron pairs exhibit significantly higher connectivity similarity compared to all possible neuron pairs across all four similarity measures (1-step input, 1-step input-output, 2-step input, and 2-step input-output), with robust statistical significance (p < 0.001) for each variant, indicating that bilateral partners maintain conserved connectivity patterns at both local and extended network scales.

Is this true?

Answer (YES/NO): YES